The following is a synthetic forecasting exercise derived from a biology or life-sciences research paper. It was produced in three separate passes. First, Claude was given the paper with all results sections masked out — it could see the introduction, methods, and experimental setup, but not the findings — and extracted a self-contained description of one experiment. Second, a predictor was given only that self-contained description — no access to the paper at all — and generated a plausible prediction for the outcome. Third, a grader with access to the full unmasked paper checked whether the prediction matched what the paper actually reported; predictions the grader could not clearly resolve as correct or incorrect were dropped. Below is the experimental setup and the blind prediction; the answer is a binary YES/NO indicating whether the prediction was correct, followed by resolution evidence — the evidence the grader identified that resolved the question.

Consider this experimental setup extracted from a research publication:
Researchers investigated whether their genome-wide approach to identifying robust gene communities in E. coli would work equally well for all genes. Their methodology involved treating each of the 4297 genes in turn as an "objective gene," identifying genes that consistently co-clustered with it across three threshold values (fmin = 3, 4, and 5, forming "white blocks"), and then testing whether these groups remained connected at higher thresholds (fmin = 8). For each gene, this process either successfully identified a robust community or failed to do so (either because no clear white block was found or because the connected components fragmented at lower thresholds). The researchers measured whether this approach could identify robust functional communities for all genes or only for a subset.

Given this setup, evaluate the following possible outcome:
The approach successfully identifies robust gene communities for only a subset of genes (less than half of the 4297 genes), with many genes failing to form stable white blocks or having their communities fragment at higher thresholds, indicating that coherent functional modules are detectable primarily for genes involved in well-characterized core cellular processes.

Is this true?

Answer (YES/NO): YES